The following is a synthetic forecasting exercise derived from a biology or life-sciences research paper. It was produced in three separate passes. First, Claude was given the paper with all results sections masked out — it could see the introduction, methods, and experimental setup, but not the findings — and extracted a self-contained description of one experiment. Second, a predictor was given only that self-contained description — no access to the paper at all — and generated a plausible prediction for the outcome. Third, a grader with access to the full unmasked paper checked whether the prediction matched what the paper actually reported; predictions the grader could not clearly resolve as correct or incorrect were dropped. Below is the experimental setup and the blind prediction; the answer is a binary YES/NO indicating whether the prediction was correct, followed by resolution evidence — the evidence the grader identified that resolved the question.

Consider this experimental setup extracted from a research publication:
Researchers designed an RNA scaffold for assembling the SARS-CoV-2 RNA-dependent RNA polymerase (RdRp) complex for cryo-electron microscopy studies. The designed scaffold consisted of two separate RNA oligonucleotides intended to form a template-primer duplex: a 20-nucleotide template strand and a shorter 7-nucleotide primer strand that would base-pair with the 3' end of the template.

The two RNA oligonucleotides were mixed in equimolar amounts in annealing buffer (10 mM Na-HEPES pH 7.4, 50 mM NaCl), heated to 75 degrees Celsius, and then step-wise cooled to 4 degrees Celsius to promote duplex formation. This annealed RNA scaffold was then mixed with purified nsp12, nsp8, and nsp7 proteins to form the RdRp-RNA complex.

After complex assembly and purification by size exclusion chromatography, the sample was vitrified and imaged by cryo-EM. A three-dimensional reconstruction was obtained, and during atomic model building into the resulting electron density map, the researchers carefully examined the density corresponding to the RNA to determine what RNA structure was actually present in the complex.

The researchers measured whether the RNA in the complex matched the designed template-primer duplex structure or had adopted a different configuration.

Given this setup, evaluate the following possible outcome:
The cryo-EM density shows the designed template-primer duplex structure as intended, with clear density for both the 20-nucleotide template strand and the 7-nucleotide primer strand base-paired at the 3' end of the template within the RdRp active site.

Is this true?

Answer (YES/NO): NO